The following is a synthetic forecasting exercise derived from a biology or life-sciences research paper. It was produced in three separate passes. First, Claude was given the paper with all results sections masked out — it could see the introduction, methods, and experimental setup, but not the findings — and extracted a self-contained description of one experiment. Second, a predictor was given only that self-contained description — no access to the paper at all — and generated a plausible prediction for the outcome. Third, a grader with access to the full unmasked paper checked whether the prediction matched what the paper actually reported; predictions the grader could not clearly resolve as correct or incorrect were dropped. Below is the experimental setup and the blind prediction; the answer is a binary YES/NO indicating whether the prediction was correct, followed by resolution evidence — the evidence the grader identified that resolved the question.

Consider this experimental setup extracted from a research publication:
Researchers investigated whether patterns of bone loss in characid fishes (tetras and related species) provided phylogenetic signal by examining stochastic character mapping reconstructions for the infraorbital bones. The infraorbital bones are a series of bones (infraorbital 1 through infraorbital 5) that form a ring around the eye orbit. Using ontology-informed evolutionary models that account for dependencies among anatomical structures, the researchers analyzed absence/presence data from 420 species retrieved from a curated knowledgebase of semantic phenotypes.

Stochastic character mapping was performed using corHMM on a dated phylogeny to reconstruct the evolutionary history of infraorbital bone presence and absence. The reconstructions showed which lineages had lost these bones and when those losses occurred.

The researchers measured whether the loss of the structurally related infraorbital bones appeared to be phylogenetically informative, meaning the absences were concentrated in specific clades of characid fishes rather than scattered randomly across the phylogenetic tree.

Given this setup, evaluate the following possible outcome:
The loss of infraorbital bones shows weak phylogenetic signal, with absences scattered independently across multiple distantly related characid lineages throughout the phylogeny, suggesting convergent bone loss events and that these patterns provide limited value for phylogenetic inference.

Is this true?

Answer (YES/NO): NO